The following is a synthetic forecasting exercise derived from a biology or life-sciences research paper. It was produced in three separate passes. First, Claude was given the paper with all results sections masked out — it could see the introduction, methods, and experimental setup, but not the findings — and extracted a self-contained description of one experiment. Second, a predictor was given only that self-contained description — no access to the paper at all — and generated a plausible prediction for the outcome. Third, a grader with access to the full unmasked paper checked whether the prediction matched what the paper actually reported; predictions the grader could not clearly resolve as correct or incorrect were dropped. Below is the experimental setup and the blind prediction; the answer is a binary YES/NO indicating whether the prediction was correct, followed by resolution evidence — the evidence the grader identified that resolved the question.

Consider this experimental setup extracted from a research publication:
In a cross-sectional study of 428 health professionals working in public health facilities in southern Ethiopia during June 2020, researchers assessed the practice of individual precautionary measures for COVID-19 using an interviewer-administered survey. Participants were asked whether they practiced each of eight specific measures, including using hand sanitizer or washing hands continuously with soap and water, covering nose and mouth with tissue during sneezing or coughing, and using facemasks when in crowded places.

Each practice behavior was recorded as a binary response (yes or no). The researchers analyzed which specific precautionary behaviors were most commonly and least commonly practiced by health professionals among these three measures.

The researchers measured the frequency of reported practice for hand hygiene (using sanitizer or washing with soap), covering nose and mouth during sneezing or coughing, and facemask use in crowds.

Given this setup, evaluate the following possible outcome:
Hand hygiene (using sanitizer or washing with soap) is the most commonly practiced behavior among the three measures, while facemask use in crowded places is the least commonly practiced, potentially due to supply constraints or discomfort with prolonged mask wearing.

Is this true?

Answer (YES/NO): YES